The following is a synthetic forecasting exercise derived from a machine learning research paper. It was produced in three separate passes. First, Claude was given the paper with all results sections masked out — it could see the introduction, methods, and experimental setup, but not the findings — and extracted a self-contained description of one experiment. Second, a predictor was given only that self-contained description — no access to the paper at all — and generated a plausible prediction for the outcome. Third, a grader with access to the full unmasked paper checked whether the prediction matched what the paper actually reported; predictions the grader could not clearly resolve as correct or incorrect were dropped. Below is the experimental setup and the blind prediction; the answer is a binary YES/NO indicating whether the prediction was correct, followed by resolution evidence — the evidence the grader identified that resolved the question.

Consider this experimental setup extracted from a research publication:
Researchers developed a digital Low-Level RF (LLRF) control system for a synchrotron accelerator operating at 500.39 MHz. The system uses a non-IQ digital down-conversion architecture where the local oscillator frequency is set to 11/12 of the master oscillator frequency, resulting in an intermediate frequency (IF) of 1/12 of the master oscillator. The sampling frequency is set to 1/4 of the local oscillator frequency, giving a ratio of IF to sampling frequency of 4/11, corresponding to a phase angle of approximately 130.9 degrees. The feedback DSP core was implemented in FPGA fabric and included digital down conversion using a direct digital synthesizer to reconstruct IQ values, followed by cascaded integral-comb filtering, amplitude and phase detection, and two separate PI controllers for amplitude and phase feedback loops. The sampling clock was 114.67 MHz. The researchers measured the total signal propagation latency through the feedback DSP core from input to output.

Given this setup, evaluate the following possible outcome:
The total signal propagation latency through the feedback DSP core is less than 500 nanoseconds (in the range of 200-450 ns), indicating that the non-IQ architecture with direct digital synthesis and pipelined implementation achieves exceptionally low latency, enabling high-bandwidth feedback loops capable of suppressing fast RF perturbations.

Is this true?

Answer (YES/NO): YES